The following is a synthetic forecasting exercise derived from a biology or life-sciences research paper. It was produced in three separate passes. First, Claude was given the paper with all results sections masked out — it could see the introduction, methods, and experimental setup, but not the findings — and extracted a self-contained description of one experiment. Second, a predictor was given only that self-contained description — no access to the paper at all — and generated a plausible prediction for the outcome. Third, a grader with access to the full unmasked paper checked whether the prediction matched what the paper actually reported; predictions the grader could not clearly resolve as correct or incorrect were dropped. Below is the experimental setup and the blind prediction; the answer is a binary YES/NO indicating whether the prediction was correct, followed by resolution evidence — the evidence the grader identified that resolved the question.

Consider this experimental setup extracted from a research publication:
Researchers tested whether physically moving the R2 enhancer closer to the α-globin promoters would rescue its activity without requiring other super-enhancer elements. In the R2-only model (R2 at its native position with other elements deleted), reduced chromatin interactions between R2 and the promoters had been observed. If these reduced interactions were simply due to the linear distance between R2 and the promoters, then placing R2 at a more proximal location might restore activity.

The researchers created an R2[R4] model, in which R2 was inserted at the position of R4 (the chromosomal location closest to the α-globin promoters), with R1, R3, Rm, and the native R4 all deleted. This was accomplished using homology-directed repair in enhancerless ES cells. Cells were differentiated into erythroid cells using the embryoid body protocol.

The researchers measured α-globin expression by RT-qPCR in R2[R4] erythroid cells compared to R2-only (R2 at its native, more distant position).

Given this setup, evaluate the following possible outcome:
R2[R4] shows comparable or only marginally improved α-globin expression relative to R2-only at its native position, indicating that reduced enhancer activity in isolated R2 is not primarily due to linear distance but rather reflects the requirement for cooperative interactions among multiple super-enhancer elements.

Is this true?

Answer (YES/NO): YES